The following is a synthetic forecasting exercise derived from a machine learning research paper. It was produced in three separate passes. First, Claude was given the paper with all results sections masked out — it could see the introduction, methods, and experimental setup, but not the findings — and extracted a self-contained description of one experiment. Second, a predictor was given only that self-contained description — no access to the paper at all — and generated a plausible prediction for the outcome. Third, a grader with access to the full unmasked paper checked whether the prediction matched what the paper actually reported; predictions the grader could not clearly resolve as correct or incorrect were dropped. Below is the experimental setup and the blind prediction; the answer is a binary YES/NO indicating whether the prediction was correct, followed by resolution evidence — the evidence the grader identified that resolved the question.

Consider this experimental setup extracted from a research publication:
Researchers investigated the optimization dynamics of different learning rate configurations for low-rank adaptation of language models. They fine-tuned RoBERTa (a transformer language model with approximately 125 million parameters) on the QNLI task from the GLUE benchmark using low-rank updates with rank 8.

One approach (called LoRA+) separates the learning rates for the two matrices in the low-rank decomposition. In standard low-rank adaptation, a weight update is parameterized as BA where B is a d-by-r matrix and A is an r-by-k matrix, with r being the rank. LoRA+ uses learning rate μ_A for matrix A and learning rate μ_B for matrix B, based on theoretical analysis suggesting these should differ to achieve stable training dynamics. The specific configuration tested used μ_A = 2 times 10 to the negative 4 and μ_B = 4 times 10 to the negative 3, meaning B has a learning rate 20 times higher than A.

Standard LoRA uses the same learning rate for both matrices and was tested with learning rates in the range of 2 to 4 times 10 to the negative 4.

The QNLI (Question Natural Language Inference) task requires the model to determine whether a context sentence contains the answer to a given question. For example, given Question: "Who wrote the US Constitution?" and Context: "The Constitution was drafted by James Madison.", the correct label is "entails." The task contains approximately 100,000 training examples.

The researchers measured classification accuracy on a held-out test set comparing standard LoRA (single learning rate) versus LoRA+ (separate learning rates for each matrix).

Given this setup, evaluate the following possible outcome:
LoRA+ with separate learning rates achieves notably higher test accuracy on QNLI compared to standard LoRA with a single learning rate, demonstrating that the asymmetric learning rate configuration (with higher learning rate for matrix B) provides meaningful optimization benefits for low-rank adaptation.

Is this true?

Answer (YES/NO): YES